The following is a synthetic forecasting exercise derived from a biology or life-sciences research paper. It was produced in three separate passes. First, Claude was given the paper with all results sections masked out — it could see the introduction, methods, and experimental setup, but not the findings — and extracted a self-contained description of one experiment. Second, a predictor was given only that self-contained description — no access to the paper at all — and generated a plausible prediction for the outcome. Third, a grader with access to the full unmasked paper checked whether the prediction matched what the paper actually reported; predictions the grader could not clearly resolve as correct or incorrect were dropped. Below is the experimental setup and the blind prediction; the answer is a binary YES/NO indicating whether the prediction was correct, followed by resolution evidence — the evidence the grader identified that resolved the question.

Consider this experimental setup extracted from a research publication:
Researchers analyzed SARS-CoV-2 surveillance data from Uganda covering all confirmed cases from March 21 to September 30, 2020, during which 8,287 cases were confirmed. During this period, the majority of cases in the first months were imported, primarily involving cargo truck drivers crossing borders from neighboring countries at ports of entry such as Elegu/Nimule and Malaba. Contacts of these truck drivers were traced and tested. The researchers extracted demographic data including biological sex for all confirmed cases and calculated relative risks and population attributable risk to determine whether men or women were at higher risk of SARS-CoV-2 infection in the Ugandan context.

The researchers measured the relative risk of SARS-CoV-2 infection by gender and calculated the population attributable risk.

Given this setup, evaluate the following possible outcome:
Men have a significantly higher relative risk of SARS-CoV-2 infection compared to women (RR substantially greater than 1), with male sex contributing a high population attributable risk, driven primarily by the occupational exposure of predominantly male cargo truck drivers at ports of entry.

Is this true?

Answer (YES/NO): NO